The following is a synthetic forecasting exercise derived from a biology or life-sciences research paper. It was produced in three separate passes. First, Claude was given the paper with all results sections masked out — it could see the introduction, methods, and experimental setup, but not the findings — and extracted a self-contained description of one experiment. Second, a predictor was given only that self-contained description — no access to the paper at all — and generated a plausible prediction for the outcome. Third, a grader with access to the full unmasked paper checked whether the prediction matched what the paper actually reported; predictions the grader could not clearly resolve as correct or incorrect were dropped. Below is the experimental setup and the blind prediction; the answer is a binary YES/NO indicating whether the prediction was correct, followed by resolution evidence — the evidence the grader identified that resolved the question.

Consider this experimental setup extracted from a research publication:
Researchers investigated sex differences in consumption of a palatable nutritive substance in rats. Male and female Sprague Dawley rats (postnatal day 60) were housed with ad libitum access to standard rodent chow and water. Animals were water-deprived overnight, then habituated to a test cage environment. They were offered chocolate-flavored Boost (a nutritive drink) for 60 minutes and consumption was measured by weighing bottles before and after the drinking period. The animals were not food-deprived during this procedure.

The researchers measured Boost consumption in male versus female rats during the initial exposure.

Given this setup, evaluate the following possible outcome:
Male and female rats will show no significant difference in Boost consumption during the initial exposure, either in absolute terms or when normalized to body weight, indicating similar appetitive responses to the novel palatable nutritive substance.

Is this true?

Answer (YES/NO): NO